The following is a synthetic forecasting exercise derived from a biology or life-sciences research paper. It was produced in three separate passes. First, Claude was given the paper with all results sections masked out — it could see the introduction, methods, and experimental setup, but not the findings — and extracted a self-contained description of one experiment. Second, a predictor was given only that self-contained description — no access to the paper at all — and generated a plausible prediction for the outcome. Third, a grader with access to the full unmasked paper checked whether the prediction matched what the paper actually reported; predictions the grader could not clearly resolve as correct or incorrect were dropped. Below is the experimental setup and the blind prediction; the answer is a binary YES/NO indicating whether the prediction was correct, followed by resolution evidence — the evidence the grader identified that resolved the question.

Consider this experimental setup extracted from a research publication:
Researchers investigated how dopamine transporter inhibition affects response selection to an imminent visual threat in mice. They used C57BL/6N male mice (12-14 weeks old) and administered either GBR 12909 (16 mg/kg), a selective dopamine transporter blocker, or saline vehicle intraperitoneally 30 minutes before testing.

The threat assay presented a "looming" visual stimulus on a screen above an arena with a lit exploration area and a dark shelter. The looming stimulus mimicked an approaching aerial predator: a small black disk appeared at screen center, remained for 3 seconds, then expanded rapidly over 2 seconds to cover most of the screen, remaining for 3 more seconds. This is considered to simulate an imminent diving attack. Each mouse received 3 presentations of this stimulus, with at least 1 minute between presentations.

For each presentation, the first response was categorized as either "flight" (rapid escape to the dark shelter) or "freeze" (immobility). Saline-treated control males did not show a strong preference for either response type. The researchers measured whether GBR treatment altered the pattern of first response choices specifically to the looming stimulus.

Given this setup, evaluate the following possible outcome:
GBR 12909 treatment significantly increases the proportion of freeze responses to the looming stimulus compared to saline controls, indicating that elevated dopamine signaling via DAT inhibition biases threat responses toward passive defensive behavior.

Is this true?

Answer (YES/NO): NO